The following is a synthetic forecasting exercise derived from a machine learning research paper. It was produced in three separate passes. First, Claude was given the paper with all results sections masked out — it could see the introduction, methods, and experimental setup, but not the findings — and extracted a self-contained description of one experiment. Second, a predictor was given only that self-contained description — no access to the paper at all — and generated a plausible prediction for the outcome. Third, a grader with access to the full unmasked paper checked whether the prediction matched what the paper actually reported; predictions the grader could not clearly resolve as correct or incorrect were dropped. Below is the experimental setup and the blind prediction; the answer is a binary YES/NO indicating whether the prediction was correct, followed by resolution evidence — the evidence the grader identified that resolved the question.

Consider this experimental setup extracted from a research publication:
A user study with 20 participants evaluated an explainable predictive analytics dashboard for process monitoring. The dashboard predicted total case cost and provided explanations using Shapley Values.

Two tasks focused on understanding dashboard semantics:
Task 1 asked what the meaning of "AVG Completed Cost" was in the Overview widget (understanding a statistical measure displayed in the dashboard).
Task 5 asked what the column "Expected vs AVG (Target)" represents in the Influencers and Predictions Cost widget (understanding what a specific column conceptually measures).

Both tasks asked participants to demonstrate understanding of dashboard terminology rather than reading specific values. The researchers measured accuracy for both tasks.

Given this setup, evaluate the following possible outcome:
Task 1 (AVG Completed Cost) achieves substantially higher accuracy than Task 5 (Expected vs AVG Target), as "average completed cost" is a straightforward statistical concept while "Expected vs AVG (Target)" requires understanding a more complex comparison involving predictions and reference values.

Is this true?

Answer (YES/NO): YES